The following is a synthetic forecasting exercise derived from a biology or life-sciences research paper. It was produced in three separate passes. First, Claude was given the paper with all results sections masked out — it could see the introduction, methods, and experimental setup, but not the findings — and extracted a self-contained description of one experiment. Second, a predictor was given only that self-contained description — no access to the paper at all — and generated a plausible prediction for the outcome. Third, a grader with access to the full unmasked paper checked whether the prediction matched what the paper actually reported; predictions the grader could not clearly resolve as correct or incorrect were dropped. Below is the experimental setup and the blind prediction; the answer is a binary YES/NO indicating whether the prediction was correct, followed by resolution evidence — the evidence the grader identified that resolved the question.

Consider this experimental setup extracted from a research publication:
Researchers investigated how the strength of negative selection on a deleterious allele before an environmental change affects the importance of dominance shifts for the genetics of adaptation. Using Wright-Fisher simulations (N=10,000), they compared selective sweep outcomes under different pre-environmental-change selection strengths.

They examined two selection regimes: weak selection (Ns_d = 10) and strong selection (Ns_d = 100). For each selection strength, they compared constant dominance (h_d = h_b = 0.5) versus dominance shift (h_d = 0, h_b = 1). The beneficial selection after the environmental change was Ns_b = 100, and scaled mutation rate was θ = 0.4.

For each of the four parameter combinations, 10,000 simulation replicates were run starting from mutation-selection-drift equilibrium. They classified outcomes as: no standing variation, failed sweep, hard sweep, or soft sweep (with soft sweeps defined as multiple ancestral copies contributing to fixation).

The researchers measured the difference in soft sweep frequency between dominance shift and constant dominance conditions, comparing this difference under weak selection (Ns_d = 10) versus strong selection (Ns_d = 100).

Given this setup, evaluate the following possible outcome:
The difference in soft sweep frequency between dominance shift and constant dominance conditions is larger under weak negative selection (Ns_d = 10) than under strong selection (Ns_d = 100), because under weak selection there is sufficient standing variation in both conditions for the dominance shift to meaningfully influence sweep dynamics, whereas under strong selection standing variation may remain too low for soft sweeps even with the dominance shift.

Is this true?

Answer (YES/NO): NO